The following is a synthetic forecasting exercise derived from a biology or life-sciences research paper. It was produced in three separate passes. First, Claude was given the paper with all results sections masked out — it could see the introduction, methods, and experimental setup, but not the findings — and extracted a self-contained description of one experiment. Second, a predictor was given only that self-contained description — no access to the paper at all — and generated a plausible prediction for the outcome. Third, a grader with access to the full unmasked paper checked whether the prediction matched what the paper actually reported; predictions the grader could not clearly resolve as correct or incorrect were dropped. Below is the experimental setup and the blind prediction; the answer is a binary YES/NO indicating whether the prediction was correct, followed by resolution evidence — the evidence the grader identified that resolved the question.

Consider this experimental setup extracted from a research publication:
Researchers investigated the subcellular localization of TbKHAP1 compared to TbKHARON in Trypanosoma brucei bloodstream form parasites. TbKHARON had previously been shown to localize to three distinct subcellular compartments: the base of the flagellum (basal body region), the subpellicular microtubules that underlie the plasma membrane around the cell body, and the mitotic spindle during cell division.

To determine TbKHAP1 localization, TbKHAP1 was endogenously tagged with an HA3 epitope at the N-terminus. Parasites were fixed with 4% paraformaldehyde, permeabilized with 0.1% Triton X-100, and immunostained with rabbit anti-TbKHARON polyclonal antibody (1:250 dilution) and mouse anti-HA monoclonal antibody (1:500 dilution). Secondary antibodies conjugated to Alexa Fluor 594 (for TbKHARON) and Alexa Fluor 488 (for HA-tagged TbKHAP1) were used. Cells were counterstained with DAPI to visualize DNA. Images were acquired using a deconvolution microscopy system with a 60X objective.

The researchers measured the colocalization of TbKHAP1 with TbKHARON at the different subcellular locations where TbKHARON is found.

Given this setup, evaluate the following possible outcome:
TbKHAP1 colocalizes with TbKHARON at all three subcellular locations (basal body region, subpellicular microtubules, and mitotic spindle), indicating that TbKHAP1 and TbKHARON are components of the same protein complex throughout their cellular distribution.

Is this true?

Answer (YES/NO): NO